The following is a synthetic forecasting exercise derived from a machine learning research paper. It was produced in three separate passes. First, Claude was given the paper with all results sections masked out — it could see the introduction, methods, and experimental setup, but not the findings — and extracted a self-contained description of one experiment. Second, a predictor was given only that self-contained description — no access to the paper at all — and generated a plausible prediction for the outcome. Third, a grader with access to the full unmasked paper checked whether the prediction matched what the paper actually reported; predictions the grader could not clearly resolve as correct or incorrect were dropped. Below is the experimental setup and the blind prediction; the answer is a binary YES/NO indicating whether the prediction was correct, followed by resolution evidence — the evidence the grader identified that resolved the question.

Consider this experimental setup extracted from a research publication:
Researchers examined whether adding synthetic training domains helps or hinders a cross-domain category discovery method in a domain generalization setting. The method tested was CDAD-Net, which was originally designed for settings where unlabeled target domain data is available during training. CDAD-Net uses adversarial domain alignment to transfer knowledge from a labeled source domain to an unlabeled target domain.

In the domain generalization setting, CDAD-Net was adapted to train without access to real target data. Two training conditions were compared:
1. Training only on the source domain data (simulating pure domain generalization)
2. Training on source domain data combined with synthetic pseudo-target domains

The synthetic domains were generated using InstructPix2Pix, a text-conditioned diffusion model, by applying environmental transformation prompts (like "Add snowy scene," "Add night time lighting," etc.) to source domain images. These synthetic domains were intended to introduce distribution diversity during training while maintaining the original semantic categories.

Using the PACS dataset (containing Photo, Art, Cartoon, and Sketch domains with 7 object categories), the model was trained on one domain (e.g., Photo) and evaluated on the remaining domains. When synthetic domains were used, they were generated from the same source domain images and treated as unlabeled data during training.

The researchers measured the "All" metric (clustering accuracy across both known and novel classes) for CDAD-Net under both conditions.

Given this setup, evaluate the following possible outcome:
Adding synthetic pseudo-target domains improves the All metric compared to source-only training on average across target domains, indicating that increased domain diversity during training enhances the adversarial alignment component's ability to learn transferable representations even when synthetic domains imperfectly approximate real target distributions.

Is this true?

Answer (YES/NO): NO